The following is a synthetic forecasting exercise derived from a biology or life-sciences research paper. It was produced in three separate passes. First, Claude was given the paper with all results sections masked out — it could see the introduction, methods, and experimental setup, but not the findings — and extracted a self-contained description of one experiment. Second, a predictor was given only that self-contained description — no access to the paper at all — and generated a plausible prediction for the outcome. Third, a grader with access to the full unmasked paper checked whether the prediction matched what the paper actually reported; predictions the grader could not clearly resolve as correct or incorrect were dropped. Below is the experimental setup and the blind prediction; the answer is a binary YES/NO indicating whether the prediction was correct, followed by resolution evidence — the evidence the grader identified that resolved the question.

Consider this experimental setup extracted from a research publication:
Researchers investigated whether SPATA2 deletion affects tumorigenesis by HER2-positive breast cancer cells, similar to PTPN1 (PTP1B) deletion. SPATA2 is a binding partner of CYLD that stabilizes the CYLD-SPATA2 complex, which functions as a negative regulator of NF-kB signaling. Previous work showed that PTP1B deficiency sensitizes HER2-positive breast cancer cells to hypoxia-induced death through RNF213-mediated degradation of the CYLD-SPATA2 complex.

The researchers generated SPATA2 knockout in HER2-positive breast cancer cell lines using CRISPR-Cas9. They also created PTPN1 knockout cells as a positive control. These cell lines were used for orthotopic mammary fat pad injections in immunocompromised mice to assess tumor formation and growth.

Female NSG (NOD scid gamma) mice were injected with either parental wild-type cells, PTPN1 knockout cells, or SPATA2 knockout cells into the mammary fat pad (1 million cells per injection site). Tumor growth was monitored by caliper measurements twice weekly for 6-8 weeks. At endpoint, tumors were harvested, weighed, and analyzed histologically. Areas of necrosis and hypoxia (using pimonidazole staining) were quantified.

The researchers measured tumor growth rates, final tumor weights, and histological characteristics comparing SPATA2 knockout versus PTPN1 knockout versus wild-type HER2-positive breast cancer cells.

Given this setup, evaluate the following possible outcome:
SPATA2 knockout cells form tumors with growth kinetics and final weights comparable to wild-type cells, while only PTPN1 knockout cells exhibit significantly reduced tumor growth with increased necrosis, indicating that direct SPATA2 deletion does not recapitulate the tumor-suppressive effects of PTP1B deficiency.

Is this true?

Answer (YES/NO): NO